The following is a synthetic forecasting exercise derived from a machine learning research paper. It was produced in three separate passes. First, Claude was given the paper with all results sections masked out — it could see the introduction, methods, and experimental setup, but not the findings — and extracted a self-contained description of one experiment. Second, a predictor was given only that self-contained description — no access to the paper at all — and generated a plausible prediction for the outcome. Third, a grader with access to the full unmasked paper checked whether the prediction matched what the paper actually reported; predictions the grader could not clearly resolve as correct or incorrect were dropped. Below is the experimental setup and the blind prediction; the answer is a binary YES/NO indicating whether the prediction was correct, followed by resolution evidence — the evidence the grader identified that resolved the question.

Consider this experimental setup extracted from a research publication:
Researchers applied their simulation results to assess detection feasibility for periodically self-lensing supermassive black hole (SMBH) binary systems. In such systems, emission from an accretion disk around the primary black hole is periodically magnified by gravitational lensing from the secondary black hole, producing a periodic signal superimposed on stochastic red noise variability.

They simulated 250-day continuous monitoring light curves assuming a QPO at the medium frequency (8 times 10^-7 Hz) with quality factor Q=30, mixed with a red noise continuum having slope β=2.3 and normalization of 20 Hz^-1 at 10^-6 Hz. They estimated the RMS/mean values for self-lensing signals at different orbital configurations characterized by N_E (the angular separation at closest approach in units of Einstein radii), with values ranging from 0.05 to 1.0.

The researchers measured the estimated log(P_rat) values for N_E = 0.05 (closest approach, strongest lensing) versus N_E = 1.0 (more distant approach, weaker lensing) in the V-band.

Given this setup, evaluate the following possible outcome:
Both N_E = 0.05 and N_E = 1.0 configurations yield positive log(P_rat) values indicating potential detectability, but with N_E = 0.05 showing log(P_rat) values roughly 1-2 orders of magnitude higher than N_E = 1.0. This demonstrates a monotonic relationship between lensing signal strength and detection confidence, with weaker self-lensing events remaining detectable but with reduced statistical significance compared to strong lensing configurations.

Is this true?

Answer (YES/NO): NO